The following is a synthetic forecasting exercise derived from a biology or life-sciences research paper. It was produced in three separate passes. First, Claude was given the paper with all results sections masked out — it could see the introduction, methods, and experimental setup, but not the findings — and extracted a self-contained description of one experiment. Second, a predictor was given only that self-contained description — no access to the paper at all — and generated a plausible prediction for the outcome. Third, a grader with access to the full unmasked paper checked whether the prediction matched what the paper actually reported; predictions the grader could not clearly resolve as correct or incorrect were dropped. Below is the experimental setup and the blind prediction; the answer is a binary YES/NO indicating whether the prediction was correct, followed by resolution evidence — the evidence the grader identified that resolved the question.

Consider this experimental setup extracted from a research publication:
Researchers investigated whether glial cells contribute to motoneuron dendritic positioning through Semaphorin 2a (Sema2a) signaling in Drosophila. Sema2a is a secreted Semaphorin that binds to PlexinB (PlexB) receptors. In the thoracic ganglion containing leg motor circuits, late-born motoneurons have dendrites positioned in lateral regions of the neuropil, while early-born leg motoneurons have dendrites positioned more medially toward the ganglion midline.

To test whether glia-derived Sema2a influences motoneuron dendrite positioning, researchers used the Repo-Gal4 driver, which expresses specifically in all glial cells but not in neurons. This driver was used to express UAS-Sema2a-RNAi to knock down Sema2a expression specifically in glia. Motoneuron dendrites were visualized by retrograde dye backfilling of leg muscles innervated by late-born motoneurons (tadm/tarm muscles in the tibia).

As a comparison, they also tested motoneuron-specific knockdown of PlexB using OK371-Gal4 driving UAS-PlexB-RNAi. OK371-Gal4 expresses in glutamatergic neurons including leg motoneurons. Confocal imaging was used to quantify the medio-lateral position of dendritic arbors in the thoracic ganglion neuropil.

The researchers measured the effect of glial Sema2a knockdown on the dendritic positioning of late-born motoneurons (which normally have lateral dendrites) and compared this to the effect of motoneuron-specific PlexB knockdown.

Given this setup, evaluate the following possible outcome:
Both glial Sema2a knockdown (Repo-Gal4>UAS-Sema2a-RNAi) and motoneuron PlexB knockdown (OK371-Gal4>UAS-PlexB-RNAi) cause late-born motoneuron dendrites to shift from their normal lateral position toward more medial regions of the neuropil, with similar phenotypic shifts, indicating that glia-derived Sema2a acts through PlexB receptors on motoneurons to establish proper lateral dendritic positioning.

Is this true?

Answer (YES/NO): YES